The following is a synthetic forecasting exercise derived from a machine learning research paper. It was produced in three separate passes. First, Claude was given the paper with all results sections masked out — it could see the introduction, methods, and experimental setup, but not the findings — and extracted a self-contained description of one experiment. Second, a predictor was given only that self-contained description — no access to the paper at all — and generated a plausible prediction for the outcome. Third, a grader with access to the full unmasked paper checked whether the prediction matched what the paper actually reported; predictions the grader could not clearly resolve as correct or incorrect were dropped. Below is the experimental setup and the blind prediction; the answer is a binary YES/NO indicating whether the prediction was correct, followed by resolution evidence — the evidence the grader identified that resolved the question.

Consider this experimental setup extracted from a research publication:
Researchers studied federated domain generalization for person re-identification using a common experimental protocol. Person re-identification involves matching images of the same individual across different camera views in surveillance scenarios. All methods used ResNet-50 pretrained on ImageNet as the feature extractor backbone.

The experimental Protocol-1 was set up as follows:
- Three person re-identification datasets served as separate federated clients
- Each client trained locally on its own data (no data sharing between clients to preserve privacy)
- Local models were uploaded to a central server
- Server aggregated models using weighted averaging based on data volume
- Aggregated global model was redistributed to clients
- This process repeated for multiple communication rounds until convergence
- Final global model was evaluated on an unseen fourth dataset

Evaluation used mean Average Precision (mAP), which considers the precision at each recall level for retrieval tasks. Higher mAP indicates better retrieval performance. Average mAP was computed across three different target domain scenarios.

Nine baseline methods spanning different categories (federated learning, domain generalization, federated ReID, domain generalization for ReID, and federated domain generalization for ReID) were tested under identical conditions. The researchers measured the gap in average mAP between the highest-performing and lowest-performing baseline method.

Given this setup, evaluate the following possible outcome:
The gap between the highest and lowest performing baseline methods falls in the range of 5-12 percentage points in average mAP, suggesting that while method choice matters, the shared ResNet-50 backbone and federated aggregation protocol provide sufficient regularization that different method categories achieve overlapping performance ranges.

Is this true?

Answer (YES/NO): YES